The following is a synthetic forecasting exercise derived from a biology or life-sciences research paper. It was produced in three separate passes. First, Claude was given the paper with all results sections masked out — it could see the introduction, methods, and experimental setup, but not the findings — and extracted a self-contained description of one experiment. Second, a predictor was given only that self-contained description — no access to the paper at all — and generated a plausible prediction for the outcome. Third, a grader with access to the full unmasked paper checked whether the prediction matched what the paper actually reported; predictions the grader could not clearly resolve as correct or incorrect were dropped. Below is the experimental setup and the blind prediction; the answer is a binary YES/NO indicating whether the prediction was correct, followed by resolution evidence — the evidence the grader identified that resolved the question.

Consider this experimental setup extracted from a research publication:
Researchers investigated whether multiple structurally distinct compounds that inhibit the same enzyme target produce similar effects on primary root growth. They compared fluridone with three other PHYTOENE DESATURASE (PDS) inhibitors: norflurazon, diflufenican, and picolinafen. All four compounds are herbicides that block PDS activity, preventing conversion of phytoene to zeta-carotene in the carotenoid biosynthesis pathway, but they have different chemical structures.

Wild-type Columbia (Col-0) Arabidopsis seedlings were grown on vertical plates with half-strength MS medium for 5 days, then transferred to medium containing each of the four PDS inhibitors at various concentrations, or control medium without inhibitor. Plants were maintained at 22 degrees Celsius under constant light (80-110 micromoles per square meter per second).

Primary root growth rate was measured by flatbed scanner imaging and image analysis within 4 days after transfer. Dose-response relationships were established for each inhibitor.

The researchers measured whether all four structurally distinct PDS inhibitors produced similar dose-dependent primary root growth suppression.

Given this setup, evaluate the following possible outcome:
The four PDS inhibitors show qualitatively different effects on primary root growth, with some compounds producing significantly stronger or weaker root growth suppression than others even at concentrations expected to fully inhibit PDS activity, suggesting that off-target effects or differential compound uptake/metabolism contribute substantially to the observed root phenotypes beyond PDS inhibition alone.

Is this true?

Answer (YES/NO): NO